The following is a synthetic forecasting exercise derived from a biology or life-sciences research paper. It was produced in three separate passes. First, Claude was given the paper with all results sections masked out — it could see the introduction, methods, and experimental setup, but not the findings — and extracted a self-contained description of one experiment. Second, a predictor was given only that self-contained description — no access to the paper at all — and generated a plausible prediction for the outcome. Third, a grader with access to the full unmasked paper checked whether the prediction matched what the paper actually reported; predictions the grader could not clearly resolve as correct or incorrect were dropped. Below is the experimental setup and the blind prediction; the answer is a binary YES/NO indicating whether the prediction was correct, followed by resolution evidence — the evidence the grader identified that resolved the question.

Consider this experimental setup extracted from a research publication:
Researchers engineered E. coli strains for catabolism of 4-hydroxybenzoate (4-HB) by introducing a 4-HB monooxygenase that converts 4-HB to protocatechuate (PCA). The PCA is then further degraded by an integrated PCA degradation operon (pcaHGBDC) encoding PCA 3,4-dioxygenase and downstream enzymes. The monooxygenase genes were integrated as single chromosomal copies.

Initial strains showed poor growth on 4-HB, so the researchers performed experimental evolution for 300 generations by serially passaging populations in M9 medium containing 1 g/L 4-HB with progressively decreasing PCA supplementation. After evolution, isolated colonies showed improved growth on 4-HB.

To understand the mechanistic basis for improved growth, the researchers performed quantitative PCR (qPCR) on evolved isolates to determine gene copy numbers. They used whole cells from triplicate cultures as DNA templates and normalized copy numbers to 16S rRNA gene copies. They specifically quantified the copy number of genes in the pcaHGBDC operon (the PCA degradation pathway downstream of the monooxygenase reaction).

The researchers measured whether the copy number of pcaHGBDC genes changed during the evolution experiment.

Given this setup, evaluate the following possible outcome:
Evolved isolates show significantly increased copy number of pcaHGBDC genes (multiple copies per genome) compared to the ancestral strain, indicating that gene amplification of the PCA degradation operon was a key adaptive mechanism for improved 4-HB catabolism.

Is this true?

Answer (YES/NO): YES